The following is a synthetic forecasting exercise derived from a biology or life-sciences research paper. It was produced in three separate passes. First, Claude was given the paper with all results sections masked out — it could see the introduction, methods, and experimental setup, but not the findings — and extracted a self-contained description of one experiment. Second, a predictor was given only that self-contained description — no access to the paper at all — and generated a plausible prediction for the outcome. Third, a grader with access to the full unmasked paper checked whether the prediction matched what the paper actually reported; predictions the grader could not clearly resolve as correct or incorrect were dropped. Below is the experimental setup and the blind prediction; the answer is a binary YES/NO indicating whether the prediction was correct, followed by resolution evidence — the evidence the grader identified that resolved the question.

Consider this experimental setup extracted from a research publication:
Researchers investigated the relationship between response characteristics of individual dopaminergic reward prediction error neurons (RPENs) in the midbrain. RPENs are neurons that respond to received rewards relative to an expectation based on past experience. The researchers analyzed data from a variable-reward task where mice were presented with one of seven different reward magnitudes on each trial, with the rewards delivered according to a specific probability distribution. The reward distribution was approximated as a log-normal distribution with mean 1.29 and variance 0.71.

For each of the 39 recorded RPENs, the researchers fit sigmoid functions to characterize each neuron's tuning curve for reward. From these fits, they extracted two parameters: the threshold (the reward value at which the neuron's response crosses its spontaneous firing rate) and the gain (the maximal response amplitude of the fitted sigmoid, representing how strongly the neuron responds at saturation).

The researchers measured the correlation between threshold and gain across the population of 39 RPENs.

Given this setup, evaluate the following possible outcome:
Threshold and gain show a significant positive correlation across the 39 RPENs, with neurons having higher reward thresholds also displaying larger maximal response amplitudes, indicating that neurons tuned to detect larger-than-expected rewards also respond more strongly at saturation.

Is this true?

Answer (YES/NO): YES